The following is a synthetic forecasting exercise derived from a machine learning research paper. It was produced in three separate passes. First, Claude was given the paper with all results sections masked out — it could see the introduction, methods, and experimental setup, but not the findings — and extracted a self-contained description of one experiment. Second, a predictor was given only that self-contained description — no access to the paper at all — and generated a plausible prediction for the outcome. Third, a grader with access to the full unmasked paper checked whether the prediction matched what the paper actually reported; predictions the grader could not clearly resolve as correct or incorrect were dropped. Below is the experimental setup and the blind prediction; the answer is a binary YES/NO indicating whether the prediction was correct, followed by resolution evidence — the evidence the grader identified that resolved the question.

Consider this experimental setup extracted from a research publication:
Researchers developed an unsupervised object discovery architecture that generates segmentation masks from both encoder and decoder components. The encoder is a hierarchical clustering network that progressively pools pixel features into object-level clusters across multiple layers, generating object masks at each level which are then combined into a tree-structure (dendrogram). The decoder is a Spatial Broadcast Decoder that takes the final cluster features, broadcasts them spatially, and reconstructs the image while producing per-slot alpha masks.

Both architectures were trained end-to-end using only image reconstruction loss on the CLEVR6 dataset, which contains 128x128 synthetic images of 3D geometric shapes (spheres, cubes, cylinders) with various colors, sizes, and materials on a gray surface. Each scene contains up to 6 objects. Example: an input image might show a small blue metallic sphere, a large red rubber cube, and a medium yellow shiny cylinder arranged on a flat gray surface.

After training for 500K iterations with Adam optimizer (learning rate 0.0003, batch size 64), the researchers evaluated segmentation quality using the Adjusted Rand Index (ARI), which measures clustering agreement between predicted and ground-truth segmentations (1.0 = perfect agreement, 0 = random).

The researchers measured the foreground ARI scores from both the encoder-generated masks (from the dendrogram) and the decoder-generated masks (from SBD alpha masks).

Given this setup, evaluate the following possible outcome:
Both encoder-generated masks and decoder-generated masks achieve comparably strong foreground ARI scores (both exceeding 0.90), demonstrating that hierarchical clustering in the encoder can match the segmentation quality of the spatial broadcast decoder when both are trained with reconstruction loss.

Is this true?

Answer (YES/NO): YES